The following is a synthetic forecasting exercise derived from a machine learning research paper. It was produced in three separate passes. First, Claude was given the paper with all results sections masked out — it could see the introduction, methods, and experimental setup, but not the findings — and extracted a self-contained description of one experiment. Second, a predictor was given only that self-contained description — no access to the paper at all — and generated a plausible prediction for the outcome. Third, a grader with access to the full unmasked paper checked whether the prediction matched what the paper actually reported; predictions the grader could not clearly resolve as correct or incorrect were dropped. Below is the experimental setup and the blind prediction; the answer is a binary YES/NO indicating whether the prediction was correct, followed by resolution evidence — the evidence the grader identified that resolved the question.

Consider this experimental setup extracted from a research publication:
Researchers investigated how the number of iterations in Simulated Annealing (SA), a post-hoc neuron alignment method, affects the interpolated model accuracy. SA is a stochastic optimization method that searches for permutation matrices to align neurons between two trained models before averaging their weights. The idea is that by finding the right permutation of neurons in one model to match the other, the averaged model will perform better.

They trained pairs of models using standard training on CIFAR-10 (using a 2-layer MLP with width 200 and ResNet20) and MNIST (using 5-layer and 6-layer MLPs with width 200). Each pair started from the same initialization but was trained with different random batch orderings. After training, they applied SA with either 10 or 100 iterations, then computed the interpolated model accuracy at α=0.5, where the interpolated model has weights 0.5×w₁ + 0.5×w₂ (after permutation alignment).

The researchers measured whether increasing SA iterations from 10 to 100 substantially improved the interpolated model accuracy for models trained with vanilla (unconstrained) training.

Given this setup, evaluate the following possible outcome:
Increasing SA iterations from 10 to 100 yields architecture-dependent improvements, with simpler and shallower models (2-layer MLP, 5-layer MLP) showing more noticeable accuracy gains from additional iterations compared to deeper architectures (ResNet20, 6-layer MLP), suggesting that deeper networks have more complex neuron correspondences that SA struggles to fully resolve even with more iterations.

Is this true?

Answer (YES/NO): NO